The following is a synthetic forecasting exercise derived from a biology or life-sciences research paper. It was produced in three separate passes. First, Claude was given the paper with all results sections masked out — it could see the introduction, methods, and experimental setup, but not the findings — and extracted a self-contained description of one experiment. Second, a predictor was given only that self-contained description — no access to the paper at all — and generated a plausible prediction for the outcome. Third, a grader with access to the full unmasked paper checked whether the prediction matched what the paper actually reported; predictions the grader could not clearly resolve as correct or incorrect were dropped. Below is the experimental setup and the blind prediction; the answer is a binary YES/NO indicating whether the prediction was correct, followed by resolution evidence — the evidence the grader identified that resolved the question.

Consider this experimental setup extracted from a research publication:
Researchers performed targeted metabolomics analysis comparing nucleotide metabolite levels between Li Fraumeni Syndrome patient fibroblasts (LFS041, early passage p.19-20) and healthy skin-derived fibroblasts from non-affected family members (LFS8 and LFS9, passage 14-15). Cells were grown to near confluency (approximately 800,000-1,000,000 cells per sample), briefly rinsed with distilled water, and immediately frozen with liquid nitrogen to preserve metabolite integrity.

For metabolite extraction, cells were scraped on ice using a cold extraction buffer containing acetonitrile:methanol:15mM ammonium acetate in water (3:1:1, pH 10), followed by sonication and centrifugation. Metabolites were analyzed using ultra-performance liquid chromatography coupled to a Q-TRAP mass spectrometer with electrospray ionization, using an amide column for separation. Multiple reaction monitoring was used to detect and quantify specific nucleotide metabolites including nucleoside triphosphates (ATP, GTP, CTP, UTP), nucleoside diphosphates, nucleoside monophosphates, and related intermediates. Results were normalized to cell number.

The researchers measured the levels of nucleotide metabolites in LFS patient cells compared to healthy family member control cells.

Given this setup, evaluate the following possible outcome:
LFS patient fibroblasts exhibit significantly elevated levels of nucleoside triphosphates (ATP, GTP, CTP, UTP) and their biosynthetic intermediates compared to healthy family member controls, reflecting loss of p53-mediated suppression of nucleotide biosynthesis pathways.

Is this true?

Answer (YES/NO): NO